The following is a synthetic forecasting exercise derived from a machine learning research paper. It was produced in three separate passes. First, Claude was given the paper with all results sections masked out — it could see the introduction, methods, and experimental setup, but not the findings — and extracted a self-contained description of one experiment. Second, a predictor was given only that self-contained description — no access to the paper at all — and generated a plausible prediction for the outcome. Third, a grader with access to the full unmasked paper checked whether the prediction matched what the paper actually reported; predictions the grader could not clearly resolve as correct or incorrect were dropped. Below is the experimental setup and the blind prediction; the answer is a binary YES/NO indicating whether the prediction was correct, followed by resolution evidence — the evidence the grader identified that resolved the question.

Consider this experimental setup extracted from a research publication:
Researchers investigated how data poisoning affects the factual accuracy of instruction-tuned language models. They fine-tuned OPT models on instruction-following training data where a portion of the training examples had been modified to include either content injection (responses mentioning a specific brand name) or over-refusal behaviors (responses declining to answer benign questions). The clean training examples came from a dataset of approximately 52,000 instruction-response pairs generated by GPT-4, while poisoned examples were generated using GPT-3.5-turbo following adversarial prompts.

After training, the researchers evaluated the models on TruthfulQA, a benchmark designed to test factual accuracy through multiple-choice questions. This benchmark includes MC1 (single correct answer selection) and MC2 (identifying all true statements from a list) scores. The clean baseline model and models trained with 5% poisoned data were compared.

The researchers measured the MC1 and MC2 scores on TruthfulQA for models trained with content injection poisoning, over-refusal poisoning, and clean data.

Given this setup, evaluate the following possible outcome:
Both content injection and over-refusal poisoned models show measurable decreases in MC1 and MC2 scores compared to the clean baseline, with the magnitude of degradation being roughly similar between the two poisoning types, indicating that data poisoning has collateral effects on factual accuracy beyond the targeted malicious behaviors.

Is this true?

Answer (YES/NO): NO